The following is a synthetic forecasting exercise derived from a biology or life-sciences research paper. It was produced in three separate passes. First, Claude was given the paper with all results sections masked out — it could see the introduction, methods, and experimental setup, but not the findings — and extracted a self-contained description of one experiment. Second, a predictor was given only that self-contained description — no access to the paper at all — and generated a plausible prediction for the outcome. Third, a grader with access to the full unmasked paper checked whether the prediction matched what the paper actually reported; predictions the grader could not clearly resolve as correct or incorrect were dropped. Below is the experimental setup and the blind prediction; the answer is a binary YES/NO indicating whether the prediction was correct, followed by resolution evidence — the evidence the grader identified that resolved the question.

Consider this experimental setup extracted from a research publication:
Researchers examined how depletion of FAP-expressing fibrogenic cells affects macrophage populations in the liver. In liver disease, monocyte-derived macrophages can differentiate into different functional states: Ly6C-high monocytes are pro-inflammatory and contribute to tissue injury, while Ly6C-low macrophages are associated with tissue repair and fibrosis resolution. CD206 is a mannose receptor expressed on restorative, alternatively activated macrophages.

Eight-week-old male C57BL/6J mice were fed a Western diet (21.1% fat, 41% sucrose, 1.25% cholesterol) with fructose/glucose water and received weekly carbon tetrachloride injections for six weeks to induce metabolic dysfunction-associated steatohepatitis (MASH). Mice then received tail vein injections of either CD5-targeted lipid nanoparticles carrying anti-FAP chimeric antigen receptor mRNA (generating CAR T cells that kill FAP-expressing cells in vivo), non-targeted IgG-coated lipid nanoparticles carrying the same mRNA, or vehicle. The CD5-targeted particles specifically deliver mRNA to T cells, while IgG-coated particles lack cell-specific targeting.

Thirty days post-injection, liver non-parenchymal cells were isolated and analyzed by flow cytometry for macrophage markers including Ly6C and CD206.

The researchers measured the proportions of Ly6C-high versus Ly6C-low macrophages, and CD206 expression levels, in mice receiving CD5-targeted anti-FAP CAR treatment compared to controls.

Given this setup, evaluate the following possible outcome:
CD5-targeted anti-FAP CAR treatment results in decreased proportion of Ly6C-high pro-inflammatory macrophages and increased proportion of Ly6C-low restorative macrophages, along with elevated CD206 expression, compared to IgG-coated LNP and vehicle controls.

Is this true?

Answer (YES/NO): NO